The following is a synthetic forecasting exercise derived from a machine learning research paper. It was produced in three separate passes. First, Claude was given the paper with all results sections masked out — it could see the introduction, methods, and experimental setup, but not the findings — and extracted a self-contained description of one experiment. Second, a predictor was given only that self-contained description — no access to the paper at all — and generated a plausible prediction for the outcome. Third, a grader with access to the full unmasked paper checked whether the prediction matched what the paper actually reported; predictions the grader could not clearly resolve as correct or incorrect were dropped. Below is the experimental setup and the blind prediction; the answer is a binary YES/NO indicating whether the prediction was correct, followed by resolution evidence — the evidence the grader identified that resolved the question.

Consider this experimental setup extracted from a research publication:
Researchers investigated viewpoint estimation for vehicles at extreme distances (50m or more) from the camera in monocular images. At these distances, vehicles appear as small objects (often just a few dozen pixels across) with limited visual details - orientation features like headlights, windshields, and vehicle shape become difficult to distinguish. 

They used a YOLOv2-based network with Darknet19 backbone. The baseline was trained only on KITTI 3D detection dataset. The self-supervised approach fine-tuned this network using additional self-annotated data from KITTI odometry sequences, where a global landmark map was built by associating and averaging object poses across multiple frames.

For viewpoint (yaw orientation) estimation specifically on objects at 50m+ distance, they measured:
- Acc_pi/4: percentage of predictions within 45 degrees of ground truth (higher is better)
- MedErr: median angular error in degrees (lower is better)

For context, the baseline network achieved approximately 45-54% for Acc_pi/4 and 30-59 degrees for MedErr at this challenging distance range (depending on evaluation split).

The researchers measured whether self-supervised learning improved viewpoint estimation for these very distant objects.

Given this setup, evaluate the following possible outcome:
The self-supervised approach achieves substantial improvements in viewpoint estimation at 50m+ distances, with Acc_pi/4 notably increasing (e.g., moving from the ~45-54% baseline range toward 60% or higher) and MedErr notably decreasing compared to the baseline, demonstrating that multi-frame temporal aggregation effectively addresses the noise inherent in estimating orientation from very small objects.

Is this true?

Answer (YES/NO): NO